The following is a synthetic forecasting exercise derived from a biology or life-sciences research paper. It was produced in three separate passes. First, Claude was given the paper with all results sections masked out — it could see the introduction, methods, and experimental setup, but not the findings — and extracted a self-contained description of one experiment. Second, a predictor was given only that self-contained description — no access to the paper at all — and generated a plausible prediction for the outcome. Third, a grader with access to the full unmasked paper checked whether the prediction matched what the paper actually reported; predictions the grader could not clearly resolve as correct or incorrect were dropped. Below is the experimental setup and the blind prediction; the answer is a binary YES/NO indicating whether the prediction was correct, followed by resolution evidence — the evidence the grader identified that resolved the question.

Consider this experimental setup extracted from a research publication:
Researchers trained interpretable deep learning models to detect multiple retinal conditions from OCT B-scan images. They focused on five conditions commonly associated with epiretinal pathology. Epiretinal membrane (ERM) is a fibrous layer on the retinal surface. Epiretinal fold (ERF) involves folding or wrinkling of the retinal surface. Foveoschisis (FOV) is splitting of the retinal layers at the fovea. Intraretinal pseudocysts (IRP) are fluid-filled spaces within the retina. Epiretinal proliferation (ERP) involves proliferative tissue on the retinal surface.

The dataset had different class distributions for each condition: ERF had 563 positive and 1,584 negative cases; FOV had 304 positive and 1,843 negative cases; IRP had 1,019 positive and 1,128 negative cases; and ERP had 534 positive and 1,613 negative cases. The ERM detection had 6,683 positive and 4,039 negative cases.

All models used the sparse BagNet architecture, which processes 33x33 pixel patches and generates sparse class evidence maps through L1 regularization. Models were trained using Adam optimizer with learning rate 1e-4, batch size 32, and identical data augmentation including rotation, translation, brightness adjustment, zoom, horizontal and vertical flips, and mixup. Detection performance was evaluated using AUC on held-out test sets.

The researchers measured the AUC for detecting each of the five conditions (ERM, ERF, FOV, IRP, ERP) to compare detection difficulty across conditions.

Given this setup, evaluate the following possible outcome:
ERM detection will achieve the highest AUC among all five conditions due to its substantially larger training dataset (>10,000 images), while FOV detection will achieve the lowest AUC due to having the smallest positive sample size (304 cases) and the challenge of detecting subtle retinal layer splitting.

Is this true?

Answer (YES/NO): NO